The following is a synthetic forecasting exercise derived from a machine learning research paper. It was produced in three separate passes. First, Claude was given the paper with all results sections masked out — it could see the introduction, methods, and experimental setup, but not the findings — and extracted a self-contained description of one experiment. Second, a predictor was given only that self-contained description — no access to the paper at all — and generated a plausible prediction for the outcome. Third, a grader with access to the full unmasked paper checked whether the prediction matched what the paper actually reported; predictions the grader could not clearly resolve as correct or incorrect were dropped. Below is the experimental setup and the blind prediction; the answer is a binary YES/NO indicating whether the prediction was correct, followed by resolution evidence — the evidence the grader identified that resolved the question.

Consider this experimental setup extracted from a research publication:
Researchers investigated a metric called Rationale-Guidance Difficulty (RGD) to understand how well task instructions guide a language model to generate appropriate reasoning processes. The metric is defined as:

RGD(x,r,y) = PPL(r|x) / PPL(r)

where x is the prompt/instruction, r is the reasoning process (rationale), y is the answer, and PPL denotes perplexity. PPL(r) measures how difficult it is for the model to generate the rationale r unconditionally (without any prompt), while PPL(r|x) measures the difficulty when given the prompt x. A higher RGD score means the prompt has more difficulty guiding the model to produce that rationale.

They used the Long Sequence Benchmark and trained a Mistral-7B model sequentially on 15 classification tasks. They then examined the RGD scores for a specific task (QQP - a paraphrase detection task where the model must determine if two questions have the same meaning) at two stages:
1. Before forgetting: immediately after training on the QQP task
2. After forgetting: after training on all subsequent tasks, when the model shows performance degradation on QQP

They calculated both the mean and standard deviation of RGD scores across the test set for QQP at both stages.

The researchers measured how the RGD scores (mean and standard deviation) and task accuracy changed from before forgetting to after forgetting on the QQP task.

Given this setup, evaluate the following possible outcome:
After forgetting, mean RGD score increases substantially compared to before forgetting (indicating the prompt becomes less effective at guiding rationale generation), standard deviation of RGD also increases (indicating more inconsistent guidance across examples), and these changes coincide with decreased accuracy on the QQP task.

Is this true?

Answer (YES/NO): NO